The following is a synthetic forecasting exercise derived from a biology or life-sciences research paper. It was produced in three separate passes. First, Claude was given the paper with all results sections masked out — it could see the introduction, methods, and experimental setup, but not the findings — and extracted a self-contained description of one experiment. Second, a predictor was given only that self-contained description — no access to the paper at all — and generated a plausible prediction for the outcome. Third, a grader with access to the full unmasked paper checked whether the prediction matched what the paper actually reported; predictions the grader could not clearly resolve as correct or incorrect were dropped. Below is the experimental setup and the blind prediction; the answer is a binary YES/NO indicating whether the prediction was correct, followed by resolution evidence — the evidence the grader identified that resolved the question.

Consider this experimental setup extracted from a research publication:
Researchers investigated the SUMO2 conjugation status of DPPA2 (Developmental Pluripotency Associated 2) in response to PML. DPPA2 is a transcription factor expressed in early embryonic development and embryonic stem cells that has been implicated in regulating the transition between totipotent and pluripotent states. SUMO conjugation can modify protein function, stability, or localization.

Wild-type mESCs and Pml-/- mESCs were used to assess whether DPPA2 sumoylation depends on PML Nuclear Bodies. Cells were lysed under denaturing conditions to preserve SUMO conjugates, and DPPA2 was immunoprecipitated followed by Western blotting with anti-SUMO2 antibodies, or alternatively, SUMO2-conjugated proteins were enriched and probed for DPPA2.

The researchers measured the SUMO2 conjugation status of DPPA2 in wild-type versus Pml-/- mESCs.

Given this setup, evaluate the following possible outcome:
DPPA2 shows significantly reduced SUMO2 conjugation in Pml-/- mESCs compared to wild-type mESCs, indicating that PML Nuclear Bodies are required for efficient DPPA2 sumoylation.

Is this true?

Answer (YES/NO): YES